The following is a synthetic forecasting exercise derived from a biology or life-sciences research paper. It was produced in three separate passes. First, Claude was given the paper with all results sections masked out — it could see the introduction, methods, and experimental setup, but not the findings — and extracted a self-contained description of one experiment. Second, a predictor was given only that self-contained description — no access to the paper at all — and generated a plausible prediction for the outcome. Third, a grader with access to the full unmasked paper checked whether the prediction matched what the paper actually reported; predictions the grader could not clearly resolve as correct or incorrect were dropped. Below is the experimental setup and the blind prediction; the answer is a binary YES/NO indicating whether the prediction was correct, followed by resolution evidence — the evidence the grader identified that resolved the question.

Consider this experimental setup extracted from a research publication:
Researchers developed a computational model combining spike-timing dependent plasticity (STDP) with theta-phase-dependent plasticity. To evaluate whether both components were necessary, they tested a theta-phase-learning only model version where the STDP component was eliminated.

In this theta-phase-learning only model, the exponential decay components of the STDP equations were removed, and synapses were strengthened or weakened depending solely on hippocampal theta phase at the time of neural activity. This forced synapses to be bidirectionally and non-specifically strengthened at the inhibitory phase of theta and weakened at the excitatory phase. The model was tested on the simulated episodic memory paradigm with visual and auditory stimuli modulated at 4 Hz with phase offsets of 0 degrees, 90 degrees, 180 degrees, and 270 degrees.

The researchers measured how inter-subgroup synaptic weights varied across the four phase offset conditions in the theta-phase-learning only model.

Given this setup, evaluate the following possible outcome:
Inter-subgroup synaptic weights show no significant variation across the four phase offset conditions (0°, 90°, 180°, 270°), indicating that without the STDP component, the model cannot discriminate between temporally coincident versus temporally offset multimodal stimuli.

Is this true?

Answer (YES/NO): NO